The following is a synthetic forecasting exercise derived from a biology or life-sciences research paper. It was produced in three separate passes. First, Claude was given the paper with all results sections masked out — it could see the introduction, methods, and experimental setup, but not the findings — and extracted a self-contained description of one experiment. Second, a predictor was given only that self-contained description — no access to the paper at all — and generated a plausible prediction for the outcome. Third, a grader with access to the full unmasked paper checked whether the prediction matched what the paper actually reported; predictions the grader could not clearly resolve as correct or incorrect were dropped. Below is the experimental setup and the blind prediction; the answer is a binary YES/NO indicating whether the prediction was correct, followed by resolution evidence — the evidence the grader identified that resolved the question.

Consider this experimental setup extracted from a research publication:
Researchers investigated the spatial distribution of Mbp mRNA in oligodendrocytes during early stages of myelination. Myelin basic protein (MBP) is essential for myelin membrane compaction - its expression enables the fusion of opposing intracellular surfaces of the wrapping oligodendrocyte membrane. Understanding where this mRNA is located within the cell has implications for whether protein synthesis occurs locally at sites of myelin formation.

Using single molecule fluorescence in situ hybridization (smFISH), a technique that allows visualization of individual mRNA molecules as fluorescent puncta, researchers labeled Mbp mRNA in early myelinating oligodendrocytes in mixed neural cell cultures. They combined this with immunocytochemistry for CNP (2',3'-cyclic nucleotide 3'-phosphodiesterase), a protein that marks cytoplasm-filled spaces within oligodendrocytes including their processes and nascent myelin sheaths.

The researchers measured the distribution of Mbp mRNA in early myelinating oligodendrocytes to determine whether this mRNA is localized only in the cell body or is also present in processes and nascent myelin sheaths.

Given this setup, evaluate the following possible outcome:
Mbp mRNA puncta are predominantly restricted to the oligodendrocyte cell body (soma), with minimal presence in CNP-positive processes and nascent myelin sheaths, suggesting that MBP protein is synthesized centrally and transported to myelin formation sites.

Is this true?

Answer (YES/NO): NO